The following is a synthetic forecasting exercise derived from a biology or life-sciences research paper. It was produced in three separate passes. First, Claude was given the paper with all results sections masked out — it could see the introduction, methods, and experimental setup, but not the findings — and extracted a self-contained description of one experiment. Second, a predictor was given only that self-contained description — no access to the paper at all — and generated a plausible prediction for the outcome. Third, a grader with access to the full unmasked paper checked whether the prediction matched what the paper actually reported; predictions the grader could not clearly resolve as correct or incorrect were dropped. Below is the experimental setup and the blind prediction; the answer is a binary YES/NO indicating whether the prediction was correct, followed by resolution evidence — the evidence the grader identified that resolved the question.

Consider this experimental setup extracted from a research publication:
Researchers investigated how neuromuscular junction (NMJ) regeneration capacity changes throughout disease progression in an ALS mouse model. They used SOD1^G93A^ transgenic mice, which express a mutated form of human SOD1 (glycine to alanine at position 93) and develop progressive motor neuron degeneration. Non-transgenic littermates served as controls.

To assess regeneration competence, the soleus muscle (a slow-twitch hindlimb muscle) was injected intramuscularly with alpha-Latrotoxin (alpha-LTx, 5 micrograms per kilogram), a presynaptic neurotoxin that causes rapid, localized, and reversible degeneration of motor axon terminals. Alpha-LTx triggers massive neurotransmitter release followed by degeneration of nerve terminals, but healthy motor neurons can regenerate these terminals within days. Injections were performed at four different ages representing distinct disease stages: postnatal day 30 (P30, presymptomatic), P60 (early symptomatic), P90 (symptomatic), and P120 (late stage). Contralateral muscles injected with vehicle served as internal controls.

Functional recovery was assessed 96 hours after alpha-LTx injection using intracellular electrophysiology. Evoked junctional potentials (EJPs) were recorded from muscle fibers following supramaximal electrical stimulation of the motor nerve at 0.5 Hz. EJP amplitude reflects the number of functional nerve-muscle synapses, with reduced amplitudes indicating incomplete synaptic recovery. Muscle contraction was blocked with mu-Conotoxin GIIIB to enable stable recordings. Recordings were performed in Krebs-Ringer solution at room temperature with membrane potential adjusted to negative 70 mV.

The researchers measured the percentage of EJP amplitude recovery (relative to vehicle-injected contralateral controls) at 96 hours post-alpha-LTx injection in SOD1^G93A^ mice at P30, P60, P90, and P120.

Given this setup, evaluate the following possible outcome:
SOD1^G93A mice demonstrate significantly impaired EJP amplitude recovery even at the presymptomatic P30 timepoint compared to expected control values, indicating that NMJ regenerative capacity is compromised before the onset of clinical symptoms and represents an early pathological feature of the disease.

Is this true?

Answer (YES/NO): NO